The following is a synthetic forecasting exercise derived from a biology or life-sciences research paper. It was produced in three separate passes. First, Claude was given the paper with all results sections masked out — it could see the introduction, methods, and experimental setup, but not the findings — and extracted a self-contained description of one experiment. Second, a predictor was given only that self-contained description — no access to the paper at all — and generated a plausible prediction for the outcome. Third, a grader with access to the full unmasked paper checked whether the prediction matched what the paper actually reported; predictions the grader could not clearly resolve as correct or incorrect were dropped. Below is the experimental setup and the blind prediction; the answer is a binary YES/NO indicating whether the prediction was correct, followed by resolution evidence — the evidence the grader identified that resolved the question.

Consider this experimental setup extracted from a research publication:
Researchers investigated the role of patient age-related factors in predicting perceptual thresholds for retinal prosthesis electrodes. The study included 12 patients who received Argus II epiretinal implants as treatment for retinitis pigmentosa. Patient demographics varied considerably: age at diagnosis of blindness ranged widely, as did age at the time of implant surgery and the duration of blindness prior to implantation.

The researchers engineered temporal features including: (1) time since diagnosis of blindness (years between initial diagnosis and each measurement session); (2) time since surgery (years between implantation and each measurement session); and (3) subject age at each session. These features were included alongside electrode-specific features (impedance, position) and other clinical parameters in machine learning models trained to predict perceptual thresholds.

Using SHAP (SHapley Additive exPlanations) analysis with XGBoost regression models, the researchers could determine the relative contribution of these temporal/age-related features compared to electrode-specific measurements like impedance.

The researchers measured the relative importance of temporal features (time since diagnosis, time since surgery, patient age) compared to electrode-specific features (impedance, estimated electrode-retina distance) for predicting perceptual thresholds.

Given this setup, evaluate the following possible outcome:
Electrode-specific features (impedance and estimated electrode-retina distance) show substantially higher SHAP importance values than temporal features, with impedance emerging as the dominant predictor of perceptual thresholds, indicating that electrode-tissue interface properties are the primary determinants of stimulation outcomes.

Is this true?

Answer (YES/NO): NO